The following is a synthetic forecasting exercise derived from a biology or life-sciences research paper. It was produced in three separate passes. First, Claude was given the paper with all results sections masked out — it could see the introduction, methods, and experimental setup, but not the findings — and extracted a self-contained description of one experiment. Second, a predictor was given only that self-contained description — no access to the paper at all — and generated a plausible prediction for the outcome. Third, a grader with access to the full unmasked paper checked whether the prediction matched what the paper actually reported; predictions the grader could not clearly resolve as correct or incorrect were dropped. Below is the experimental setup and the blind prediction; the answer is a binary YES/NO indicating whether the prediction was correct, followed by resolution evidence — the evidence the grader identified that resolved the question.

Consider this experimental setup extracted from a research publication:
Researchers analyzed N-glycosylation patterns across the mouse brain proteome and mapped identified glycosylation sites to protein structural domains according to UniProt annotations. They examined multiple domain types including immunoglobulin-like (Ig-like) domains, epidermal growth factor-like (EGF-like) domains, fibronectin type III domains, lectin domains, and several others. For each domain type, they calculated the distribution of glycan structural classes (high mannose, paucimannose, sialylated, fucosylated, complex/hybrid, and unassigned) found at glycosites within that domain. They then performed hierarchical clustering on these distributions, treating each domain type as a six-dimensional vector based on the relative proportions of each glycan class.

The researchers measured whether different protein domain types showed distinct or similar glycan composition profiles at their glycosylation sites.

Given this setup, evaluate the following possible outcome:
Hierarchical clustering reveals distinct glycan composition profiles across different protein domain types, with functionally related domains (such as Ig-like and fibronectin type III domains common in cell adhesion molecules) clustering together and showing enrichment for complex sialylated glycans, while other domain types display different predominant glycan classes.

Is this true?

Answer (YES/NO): NO